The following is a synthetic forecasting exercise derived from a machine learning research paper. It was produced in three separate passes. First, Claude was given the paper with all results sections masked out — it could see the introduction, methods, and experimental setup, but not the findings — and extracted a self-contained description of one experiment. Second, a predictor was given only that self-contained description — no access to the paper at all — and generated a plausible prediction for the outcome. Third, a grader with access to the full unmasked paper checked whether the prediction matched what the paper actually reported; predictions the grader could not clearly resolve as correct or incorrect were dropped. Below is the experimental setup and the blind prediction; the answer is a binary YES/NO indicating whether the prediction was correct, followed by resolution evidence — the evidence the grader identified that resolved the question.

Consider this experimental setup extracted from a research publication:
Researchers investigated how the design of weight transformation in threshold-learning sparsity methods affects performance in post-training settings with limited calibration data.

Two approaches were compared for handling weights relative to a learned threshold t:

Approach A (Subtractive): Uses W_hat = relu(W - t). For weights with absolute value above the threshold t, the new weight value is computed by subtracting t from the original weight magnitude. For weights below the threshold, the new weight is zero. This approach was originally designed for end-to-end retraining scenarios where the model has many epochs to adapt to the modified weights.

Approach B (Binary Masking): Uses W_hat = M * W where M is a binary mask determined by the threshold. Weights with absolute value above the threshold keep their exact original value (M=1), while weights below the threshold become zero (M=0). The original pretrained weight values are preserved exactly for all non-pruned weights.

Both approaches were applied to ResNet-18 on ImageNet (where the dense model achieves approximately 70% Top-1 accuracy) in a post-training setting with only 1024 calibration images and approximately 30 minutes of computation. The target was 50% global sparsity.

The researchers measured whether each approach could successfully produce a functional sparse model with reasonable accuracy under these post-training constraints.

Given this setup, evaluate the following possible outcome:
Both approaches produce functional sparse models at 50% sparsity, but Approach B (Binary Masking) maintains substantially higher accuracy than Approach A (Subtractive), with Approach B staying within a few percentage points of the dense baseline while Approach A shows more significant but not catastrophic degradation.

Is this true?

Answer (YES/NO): NO